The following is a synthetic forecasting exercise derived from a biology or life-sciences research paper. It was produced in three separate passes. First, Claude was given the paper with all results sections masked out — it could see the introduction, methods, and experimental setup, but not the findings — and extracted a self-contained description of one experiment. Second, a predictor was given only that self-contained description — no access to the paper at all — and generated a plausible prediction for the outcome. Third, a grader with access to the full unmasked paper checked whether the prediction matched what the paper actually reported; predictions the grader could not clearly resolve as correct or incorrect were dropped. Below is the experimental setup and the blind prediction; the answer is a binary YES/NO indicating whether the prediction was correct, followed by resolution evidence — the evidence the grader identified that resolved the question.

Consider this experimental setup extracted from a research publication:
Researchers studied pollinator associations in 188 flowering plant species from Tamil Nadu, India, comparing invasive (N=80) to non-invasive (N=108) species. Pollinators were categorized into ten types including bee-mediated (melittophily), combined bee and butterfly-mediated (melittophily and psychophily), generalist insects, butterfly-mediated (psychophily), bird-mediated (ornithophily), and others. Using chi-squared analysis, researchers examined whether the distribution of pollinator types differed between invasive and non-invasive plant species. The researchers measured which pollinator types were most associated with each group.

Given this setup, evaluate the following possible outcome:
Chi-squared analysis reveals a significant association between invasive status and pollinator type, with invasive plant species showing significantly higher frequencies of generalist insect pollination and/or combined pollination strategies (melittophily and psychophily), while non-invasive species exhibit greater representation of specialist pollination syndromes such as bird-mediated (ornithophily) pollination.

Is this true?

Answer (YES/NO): NO